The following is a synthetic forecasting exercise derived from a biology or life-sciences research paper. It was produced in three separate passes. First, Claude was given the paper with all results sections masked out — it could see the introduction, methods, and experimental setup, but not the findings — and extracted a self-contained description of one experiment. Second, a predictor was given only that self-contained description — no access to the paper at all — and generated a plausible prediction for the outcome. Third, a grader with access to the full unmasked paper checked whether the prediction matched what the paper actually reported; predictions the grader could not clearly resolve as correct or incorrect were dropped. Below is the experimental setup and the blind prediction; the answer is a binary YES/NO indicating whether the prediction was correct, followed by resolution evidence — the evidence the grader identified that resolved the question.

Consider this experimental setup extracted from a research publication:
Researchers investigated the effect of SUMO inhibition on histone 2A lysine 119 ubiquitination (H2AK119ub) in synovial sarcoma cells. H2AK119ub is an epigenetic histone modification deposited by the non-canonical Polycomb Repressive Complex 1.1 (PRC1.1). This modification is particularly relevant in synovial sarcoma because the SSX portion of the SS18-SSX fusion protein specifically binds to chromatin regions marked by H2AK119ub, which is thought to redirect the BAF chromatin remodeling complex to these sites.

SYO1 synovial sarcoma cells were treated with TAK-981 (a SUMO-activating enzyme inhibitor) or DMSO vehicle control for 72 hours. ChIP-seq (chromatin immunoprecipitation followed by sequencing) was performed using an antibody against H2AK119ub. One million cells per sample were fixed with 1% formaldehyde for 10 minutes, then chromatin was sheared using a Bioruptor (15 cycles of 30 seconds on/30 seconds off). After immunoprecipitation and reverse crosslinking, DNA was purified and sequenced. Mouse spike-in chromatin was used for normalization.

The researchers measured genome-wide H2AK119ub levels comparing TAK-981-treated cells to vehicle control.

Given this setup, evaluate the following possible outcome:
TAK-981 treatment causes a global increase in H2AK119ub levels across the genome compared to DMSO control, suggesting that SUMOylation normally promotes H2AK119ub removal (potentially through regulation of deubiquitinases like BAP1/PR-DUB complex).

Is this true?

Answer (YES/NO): NO